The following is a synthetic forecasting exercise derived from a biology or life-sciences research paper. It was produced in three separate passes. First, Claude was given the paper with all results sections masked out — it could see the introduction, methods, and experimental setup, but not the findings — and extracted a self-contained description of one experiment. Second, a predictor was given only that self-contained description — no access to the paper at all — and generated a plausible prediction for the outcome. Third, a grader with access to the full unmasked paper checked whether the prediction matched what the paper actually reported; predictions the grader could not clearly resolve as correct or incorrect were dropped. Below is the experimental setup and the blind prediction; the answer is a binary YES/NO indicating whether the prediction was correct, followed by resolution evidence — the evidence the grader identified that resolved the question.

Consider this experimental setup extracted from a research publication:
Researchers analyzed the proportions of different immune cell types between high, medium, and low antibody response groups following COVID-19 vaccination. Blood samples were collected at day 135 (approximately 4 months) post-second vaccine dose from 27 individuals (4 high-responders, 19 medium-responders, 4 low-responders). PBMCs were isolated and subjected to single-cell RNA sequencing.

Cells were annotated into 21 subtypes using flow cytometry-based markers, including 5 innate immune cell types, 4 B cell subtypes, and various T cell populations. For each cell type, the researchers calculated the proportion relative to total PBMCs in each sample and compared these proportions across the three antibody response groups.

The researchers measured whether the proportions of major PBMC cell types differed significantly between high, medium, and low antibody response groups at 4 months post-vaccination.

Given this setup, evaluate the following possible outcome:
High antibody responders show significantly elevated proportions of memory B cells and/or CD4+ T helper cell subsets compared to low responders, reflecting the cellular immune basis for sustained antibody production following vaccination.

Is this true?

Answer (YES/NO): NO